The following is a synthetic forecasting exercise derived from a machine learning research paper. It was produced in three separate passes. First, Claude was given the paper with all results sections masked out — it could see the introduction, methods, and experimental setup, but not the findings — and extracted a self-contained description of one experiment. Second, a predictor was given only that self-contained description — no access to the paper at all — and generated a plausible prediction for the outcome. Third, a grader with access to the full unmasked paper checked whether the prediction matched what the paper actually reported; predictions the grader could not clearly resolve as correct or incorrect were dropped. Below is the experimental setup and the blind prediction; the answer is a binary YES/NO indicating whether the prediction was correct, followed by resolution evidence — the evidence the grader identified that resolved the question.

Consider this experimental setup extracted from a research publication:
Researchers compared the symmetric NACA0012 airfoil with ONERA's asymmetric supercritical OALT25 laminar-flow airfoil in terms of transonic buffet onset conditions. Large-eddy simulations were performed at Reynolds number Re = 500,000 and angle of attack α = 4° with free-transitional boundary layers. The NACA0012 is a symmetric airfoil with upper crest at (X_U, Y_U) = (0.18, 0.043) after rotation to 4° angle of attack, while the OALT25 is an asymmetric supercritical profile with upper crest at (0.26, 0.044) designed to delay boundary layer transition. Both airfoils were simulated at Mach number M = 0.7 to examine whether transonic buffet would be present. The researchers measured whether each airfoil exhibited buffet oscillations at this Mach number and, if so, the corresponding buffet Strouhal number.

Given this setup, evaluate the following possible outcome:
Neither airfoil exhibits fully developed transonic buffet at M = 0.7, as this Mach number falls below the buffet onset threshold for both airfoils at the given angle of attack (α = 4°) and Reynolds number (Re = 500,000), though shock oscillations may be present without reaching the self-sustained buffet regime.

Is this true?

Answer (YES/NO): NO